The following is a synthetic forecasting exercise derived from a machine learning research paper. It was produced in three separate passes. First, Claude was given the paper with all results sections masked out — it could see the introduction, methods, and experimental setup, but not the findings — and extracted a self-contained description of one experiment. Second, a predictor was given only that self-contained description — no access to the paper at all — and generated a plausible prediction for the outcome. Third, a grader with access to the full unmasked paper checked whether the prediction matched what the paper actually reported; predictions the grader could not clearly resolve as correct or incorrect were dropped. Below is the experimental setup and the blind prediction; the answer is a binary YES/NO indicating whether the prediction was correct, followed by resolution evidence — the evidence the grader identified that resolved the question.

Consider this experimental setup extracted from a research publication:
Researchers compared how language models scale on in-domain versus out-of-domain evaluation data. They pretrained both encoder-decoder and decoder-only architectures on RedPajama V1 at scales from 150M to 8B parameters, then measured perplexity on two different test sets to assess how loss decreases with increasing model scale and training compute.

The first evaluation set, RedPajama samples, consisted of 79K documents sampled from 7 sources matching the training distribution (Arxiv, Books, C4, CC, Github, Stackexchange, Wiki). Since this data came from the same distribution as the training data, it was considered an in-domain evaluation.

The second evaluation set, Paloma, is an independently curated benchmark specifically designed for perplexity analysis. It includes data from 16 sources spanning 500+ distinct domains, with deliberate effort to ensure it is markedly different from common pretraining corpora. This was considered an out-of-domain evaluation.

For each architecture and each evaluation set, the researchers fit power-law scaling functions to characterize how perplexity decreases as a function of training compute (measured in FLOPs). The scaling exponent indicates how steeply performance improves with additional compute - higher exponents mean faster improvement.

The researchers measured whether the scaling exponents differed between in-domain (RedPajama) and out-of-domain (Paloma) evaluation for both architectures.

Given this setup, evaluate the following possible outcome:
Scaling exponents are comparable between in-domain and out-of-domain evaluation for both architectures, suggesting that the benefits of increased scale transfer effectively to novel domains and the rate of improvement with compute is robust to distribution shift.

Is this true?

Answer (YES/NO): YES